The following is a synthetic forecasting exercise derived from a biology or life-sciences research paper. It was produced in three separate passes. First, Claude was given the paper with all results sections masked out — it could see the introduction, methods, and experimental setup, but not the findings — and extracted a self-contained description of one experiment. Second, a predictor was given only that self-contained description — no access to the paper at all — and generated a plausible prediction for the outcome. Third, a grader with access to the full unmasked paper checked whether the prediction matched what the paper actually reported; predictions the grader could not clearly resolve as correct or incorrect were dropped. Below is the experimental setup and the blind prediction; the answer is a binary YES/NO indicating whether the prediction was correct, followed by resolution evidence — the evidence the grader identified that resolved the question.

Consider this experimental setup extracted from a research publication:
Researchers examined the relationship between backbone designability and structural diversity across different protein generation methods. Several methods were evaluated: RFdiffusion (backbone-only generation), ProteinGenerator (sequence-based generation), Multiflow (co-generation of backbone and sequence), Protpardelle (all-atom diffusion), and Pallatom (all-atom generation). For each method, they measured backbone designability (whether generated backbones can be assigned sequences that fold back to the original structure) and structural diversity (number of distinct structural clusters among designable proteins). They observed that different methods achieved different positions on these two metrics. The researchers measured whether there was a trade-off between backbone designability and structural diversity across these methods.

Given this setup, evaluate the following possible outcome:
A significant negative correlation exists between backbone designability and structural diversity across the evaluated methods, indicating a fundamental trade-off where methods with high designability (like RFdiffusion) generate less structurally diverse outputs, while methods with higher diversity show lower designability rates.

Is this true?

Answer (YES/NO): NO